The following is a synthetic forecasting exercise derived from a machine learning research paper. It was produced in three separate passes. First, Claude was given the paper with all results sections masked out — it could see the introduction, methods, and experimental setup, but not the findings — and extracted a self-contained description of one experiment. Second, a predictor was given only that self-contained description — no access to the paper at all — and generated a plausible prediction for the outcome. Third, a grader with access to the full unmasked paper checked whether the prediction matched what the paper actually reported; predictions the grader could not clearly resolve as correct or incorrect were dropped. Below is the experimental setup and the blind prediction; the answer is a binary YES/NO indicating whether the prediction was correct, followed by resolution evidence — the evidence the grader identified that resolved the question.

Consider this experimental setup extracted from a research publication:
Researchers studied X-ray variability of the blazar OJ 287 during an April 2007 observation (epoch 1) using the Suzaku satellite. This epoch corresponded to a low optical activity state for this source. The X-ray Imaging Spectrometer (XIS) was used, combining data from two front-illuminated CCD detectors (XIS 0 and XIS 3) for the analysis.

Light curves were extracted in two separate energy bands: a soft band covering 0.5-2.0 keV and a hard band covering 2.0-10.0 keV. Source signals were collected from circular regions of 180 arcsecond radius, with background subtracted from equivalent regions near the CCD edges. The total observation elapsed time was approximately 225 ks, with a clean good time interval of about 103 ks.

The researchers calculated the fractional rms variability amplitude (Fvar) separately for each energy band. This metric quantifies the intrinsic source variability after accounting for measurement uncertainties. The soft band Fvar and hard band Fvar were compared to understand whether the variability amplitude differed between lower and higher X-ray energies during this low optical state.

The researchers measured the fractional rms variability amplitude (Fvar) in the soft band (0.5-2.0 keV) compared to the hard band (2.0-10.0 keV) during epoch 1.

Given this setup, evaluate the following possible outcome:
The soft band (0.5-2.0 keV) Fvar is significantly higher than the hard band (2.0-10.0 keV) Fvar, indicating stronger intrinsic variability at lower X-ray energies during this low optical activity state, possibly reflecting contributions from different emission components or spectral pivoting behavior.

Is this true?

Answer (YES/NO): NO